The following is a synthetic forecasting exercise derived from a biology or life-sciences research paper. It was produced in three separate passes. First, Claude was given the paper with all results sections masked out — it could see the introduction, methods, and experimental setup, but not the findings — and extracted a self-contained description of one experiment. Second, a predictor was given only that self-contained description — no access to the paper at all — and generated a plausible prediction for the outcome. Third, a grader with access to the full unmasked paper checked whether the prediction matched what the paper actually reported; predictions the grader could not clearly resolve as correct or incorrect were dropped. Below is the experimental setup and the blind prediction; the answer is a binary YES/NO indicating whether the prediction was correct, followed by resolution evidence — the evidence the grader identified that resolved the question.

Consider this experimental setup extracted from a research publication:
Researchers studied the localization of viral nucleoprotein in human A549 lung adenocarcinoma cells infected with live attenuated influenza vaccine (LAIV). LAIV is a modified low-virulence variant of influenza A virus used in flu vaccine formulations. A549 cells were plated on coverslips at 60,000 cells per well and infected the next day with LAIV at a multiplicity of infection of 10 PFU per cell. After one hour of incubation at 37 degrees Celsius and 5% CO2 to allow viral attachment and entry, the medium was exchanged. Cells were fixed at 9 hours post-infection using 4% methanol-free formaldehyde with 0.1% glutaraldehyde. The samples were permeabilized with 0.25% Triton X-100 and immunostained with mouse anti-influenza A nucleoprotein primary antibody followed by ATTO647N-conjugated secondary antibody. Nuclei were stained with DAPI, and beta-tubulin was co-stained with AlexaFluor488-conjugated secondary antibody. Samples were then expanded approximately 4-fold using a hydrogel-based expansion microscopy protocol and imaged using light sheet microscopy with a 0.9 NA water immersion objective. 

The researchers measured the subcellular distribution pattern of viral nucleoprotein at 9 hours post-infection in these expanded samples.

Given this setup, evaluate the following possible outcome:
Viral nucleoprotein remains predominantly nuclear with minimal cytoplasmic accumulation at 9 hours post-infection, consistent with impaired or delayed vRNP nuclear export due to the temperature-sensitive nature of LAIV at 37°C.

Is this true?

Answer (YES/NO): NO